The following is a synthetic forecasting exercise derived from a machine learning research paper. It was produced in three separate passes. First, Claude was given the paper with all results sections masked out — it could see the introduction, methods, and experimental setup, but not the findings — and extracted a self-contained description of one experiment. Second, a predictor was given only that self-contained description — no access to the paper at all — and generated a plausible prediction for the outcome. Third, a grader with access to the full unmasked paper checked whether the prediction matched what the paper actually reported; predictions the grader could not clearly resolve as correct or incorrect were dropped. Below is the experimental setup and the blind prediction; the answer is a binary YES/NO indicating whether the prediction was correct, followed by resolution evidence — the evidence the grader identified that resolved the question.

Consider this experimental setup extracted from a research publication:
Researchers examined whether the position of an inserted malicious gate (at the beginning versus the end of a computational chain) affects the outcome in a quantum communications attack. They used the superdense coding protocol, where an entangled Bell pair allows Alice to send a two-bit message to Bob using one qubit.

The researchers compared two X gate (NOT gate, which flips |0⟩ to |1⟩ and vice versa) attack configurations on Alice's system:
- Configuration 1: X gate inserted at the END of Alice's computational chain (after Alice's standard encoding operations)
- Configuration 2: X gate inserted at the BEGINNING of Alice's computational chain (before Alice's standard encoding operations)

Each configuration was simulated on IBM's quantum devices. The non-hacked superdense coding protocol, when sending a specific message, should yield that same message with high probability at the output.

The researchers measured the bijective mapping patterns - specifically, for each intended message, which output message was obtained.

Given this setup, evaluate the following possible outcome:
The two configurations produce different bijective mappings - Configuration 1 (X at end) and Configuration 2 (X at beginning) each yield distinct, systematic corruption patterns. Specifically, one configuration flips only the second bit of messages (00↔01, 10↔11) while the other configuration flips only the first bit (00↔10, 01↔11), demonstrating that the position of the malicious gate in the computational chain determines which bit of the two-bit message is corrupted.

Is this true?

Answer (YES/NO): NO